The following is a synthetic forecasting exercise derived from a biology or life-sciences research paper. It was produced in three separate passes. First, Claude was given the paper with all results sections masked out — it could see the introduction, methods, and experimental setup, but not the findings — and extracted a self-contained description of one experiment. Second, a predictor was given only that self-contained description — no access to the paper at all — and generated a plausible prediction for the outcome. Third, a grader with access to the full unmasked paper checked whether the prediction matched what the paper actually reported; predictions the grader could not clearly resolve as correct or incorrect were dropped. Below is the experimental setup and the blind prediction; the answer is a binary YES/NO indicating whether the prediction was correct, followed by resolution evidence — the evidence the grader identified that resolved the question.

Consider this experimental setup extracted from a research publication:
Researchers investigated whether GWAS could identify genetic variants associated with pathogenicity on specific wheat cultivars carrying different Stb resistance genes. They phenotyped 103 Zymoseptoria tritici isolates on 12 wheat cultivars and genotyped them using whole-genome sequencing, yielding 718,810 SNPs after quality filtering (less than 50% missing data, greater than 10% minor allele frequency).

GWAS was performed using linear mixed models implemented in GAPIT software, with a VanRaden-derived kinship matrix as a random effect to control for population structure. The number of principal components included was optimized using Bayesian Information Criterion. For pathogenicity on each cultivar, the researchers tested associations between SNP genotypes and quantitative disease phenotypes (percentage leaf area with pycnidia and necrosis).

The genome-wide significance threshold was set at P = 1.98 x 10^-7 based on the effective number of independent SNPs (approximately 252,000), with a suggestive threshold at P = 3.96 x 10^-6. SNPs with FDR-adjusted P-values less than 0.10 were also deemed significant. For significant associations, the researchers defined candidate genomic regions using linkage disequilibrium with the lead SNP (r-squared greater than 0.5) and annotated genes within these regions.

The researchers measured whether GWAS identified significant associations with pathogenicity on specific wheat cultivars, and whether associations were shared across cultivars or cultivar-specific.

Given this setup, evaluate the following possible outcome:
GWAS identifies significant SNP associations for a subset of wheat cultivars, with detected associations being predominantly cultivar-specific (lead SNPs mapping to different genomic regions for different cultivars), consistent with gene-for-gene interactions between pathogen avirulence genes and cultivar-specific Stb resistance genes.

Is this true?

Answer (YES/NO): YES